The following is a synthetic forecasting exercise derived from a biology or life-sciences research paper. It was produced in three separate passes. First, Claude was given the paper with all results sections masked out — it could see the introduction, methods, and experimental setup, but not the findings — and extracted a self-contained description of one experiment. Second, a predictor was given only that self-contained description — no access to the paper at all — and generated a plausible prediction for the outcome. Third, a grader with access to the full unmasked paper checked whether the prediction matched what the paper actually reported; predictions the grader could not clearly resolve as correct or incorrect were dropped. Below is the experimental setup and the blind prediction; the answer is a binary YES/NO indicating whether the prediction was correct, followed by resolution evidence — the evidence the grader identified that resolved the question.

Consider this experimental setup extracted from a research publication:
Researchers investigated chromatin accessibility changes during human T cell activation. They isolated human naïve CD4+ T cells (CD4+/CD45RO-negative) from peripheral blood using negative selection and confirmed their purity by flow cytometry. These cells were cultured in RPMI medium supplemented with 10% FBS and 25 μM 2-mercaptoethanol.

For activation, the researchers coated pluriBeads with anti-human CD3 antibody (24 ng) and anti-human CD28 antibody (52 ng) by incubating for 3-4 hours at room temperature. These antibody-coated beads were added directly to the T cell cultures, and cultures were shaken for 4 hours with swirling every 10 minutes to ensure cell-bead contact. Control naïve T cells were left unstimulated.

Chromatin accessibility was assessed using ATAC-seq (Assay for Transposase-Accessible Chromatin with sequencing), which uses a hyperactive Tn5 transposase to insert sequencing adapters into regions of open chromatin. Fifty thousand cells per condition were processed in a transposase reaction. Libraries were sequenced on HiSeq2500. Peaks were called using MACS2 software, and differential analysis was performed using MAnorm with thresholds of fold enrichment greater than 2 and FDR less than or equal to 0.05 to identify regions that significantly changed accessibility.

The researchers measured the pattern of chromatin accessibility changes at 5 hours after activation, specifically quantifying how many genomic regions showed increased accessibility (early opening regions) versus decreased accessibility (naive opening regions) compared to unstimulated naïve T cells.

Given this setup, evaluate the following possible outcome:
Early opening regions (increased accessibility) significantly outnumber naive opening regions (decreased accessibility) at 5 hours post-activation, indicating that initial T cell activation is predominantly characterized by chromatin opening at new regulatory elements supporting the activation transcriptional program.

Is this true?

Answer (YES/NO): YES